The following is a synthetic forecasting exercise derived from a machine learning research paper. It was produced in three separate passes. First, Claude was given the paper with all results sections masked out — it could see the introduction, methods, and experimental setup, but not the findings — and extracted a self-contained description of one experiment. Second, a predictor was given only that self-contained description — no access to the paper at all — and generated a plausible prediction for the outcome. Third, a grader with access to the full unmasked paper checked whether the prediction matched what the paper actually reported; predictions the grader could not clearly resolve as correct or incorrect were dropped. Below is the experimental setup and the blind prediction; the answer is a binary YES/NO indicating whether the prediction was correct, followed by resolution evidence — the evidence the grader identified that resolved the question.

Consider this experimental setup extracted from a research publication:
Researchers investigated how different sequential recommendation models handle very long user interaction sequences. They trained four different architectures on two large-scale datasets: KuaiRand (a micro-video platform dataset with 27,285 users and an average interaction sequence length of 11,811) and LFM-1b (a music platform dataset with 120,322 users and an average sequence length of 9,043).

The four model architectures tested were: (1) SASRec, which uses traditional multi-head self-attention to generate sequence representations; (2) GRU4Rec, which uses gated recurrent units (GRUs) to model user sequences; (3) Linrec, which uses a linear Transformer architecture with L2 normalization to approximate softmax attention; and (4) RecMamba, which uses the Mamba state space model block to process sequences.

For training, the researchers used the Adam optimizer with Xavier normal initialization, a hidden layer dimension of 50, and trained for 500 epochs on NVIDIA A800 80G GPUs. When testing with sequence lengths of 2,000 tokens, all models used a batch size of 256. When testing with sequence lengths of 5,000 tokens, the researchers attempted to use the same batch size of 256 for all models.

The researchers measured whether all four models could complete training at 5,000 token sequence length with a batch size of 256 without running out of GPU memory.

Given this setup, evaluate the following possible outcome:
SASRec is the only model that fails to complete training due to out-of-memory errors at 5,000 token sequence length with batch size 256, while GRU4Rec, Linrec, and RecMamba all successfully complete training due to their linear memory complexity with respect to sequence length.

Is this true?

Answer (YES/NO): YES